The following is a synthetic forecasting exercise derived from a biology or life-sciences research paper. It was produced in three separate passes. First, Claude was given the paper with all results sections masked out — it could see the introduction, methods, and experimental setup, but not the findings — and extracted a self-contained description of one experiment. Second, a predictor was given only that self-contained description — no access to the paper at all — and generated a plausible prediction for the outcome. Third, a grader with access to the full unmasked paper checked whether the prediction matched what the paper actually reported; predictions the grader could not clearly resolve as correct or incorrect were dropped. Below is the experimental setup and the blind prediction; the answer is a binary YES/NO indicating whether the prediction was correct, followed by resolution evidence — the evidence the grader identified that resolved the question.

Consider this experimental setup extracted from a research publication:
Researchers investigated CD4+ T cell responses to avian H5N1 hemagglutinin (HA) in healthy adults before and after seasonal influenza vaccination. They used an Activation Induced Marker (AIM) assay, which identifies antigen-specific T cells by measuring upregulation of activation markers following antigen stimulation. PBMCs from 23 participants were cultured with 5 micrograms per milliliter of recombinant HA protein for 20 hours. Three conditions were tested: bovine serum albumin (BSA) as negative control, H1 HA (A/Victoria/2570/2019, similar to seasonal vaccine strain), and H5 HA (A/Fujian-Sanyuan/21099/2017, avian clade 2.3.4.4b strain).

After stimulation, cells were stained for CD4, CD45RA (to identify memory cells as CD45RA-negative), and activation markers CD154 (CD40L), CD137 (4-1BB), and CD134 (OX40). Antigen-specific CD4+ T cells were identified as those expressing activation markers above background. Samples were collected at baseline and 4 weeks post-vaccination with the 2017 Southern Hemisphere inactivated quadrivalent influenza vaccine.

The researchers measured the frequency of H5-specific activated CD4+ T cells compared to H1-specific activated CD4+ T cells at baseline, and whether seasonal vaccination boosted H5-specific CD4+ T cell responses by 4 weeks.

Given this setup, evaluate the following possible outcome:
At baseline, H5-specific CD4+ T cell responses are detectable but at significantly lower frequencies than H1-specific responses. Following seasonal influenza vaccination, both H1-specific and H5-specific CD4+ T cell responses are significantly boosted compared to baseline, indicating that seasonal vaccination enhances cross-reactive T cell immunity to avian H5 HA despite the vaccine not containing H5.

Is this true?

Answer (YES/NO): NO